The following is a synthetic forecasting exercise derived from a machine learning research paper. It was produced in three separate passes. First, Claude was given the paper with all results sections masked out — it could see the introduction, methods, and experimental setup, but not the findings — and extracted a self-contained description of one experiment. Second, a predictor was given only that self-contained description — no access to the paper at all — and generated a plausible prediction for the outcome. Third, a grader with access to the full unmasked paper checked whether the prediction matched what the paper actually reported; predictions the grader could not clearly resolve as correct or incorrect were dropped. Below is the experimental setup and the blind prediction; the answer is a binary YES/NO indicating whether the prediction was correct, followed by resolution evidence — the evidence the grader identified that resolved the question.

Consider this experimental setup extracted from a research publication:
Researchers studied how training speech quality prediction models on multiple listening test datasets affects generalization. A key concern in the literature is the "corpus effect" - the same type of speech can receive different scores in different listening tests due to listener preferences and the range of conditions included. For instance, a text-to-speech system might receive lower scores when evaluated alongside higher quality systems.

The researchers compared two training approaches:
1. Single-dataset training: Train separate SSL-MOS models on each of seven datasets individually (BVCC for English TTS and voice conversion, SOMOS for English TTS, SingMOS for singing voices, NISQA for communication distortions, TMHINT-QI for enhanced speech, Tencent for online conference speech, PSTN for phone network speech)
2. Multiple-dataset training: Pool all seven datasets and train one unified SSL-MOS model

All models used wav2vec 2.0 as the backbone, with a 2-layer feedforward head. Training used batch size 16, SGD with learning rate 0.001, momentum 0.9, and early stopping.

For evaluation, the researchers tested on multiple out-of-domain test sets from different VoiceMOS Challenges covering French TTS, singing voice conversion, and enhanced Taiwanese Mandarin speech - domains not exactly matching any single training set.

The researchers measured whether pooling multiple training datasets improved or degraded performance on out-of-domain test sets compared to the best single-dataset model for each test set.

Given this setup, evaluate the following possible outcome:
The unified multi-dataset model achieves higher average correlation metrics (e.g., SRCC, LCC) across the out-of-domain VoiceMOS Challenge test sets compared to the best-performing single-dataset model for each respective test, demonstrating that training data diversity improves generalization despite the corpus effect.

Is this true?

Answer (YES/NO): NO